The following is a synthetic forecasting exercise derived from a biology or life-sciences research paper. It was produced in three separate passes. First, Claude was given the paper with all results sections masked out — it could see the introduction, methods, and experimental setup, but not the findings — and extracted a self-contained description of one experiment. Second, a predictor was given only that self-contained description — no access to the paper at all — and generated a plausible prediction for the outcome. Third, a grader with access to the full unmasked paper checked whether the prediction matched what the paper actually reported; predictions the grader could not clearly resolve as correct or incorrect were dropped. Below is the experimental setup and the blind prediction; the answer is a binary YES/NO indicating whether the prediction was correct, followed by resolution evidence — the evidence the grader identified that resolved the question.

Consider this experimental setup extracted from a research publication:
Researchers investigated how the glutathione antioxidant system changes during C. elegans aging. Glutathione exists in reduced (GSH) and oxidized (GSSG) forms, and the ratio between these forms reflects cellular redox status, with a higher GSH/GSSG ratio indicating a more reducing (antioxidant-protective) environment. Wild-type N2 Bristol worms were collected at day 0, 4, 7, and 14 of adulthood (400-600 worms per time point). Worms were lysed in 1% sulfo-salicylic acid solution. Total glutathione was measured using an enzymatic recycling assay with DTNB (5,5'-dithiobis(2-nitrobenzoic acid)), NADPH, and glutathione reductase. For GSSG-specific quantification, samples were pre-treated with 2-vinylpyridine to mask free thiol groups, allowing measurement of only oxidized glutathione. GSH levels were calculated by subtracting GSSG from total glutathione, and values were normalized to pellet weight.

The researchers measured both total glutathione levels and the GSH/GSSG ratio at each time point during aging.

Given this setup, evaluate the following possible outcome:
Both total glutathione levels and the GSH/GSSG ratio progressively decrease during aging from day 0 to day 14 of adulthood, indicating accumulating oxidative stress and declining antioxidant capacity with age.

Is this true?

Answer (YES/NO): NO